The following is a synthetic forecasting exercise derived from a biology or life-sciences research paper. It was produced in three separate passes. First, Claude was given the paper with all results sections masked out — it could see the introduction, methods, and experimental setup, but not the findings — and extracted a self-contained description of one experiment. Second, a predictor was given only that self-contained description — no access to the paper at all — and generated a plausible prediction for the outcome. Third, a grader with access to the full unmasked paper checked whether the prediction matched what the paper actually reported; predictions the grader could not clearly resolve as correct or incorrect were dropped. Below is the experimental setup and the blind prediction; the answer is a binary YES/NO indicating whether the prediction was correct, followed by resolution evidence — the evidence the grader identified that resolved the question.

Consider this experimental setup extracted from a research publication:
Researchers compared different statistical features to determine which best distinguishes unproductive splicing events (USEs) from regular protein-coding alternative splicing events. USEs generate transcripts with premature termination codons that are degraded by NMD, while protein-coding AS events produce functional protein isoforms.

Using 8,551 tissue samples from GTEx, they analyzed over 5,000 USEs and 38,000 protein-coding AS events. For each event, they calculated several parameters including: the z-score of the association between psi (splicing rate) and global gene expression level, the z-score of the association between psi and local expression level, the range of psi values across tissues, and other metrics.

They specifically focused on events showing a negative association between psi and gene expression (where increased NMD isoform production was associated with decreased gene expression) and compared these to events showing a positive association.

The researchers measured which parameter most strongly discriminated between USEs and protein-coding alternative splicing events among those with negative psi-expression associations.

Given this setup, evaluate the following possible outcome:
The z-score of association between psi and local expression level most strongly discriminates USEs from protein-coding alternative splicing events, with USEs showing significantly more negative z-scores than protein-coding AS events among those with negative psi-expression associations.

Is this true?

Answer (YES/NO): NO